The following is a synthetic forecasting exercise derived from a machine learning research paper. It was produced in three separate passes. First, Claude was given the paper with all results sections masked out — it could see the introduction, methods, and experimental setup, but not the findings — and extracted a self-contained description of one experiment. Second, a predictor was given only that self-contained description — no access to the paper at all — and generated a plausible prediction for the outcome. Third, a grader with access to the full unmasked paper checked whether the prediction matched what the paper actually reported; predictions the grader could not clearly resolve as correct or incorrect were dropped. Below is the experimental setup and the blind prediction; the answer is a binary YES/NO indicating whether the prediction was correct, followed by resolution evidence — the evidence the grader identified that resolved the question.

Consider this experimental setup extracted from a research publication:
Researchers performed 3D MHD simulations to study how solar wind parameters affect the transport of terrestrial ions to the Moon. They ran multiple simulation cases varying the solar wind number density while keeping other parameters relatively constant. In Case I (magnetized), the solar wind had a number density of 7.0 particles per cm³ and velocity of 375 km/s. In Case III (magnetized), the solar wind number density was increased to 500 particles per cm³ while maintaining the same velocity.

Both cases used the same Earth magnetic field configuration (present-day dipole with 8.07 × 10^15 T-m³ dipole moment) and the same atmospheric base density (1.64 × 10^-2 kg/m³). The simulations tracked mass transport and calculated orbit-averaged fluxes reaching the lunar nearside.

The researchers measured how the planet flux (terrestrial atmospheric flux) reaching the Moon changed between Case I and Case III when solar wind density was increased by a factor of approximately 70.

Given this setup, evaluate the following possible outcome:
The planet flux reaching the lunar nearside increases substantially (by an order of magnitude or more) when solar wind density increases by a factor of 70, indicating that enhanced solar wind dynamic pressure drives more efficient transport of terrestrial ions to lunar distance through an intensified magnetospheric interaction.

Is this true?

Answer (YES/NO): NO